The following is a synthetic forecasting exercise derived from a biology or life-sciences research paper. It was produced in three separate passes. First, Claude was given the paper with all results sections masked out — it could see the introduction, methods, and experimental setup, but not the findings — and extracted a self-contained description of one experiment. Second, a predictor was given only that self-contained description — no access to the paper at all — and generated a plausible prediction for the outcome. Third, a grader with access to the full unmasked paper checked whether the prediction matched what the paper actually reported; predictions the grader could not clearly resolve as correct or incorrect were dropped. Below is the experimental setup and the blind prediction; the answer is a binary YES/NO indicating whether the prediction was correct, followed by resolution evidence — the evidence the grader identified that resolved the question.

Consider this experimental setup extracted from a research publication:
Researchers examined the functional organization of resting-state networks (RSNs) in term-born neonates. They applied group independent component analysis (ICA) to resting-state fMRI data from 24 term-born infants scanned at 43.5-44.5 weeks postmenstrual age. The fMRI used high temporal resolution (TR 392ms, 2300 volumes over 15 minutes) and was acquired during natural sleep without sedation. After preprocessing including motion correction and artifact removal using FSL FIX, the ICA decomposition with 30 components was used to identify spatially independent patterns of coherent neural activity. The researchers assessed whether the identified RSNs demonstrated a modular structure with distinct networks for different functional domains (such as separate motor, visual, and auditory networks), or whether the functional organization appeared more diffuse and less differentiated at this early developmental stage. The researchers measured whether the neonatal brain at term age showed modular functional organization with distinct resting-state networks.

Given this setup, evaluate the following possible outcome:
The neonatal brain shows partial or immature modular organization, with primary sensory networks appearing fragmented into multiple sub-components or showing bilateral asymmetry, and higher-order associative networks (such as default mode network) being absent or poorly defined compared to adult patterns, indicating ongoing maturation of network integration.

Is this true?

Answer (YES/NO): NO